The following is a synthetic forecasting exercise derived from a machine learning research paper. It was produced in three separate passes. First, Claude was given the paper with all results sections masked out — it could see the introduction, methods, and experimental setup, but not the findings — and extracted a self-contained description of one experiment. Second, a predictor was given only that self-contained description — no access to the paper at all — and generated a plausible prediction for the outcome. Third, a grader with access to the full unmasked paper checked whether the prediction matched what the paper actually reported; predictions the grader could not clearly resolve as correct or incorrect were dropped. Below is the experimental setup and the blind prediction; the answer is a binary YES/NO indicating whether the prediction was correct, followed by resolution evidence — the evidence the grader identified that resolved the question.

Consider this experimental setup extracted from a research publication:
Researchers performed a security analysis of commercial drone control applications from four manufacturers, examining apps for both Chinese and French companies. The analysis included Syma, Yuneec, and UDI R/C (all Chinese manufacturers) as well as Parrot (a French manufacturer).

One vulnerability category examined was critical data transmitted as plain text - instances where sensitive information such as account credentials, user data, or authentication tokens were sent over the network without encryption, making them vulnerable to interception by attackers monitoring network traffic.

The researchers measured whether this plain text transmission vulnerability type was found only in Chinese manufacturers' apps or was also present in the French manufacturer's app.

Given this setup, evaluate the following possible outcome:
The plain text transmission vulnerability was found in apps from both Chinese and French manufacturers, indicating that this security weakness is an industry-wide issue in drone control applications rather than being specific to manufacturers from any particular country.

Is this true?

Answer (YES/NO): YES